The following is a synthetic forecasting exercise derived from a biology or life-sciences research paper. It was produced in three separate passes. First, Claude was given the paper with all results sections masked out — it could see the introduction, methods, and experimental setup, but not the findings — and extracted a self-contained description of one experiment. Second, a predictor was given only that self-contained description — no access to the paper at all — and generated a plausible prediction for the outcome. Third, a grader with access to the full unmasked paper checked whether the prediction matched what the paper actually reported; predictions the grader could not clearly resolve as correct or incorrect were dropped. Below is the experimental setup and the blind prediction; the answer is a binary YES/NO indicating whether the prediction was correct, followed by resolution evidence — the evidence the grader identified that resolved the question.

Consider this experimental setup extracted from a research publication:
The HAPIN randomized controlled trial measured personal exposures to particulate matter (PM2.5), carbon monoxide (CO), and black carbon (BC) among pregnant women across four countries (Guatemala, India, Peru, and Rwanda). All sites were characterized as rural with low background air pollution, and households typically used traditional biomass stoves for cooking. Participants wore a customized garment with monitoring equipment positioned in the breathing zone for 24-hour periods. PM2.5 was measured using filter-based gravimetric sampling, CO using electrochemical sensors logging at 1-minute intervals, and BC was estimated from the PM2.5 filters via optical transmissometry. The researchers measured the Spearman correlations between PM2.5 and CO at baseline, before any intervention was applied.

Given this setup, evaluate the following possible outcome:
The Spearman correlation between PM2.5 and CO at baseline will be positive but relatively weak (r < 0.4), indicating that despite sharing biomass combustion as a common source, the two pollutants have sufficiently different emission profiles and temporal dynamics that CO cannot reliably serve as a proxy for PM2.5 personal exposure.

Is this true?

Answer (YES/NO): NO